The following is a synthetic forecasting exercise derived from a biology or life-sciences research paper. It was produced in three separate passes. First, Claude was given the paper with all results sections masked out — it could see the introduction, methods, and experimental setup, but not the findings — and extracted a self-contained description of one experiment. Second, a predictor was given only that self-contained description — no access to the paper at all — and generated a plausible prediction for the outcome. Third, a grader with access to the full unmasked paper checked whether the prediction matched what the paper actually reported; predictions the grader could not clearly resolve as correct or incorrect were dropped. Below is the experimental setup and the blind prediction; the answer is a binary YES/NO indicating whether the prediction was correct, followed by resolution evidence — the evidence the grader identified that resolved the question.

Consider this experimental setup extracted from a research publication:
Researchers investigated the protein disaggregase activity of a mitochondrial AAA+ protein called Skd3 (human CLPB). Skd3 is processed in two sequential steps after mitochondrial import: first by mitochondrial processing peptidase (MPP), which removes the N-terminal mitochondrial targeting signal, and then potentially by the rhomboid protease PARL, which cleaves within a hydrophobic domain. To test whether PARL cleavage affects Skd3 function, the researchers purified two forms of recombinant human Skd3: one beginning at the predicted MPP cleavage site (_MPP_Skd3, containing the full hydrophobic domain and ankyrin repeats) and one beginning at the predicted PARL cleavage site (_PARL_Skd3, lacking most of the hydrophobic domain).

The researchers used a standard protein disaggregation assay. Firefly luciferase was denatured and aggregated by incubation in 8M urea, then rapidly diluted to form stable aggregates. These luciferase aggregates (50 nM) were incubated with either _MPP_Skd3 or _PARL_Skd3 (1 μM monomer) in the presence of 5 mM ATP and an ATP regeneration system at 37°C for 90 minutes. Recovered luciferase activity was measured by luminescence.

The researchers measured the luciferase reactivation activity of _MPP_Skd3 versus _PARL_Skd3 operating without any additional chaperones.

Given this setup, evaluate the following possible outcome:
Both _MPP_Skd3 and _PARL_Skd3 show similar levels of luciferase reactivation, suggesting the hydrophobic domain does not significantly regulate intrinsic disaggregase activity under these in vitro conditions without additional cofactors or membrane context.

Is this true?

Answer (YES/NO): NO